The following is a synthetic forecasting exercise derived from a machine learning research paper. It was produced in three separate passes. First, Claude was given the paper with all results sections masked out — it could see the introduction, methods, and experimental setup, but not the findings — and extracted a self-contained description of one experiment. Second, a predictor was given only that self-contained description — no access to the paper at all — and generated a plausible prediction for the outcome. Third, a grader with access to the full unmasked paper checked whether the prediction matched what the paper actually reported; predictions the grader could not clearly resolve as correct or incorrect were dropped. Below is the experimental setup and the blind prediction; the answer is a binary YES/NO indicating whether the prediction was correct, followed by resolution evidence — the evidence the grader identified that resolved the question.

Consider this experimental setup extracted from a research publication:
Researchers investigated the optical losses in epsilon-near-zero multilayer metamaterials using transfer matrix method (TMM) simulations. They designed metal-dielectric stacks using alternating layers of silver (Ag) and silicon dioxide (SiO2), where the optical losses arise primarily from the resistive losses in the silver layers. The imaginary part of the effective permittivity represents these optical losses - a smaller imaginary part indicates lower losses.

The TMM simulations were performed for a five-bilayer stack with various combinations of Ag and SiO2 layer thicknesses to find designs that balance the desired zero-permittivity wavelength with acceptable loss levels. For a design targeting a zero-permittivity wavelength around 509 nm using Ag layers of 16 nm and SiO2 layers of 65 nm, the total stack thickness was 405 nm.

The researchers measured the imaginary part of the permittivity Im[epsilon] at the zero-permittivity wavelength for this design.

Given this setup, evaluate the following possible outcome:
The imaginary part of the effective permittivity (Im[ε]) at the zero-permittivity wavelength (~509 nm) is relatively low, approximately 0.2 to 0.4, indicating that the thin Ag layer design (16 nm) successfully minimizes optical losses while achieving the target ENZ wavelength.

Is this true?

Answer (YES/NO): YES